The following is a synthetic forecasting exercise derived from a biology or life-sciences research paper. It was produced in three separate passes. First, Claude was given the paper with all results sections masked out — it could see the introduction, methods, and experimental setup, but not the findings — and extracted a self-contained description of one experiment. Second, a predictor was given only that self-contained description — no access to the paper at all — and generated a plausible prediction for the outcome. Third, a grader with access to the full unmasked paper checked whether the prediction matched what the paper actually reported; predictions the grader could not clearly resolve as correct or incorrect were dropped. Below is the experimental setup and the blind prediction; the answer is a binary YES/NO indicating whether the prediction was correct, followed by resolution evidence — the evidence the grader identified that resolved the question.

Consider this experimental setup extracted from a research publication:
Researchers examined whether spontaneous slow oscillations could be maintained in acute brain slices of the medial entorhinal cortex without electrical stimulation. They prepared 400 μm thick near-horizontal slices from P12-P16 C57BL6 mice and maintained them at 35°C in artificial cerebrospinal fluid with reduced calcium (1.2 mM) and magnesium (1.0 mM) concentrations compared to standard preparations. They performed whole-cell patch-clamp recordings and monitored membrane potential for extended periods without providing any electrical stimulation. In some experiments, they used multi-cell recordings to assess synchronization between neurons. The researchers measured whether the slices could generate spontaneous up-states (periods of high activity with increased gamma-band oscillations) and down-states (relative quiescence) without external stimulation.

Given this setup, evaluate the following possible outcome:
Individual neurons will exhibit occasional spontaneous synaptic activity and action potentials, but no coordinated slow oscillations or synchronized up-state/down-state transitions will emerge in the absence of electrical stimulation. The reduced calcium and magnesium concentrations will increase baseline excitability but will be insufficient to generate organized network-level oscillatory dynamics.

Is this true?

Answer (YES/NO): NO